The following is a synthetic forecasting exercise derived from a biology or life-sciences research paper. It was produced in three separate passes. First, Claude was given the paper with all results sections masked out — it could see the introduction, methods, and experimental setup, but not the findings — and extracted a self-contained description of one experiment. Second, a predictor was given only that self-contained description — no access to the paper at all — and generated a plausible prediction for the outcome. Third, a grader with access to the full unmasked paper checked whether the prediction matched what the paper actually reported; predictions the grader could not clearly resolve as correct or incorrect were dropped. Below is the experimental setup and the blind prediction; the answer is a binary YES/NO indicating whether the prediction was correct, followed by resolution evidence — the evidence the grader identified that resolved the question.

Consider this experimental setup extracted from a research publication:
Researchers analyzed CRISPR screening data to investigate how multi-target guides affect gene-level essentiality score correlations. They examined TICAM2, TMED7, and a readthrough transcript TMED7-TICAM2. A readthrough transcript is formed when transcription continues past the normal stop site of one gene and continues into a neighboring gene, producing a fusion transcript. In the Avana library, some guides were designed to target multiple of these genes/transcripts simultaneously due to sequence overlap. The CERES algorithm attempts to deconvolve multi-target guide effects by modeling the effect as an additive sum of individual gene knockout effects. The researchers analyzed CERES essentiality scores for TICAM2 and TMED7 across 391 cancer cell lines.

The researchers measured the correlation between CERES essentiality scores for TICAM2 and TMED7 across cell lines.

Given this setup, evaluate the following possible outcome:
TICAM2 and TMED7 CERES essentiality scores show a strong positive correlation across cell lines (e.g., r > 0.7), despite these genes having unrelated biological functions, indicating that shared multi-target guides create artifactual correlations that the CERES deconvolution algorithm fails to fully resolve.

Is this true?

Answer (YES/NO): YES